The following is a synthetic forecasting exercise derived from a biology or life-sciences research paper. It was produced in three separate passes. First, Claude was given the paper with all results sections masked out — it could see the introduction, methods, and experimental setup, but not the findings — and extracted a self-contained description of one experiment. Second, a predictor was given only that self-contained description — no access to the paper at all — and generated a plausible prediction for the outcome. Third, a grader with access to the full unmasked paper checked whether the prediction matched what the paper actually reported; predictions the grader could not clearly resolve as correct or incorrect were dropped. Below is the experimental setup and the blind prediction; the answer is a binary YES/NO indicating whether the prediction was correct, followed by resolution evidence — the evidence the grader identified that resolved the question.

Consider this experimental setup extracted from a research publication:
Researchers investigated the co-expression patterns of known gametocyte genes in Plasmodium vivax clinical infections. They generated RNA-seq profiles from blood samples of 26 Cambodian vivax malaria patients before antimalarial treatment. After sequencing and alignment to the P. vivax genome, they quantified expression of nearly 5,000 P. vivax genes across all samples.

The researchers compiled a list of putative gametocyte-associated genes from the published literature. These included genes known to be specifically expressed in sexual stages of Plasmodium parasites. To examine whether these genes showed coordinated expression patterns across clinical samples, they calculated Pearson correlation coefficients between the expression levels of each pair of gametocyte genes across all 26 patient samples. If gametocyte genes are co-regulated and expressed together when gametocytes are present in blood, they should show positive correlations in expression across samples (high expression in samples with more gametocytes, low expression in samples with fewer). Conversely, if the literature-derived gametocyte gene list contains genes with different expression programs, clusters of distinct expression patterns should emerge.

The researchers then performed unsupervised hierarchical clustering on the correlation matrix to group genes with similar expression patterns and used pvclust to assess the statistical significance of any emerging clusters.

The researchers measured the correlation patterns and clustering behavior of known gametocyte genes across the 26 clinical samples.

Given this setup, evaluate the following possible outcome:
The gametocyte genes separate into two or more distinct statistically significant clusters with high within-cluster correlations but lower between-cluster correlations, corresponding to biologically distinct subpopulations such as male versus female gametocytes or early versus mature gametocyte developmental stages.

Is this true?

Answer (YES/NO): YES